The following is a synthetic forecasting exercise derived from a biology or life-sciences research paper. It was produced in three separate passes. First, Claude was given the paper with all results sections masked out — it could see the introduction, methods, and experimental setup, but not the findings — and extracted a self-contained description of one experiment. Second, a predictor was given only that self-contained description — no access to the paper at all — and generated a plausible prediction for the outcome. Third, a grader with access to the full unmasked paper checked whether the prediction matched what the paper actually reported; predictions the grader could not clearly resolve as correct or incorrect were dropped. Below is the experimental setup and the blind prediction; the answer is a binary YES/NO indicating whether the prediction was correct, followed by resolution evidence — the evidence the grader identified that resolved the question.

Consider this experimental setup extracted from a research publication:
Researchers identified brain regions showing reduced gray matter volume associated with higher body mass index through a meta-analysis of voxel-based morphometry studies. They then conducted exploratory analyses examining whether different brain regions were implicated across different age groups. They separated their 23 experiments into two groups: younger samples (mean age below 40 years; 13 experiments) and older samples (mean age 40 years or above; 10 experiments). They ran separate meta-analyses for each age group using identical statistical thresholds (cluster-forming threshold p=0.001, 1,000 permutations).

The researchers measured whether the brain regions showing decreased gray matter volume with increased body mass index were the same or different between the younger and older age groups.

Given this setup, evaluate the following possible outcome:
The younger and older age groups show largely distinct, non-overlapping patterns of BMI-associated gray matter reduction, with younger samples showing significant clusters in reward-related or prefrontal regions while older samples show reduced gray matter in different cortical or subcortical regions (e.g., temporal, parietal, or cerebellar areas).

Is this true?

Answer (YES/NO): YES